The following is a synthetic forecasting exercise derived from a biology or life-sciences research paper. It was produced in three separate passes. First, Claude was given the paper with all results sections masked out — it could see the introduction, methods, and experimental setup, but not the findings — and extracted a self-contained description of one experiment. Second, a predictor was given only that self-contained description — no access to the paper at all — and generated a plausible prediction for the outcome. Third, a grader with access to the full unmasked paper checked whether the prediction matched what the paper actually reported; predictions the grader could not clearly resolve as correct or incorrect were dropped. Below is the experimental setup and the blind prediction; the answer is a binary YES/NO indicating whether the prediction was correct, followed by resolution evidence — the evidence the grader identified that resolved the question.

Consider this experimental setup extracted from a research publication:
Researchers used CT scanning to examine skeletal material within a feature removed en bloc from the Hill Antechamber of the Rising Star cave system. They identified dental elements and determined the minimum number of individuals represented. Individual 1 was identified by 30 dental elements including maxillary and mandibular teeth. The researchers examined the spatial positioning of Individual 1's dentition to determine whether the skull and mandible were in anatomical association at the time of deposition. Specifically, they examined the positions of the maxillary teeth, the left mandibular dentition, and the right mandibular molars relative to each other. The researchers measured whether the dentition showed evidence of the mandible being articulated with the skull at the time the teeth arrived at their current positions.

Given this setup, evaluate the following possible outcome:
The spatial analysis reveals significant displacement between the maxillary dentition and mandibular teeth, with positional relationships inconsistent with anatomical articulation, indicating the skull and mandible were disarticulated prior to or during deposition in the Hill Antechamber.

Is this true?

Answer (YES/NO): NO